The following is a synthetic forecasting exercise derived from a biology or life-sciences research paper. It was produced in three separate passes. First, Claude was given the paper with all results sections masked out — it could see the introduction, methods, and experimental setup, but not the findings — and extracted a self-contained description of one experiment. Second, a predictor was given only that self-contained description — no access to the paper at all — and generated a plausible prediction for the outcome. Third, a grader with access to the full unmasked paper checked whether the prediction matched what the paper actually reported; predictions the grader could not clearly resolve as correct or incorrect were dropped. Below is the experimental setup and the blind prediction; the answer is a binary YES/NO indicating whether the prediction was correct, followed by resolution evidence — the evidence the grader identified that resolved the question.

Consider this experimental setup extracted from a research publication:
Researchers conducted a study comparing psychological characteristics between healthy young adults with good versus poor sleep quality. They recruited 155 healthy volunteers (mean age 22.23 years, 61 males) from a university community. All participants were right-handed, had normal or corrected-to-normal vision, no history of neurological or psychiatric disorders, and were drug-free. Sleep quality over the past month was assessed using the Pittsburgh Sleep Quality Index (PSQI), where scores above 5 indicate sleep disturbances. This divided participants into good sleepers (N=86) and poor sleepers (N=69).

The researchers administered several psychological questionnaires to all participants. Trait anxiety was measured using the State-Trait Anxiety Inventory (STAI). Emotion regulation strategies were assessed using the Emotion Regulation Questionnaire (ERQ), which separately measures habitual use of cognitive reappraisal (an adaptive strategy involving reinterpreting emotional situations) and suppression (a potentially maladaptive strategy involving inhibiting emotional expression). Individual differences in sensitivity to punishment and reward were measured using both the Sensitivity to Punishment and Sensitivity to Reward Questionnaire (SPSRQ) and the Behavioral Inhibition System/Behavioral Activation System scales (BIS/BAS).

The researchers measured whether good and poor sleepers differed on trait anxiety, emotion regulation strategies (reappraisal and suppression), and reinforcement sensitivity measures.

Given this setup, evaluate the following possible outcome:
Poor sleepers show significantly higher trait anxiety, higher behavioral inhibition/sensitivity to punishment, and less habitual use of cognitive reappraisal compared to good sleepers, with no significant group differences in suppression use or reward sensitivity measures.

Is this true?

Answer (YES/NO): NO